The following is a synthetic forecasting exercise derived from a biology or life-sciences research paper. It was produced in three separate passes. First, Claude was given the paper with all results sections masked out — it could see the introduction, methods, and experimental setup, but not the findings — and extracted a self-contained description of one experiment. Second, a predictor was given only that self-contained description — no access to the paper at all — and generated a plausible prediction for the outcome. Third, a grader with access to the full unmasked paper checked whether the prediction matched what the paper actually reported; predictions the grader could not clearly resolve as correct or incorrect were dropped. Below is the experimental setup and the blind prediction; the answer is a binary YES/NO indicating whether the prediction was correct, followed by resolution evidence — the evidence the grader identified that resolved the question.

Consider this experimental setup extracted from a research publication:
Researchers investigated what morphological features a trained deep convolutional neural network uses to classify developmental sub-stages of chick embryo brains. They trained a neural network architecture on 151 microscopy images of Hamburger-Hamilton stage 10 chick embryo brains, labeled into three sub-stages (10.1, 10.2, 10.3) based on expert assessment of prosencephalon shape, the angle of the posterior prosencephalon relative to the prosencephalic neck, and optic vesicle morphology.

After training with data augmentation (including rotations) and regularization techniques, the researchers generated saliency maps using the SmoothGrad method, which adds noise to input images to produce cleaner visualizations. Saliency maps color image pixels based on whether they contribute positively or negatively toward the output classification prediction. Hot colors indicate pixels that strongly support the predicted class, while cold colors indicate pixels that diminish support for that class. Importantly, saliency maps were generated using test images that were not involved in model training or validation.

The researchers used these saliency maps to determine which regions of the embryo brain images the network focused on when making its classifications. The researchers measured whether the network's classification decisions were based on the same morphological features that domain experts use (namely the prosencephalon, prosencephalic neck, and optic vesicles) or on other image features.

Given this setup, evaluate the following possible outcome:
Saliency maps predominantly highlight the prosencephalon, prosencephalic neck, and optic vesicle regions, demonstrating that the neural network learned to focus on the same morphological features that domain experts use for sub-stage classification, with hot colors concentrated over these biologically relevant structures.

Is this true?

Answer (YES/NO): NO